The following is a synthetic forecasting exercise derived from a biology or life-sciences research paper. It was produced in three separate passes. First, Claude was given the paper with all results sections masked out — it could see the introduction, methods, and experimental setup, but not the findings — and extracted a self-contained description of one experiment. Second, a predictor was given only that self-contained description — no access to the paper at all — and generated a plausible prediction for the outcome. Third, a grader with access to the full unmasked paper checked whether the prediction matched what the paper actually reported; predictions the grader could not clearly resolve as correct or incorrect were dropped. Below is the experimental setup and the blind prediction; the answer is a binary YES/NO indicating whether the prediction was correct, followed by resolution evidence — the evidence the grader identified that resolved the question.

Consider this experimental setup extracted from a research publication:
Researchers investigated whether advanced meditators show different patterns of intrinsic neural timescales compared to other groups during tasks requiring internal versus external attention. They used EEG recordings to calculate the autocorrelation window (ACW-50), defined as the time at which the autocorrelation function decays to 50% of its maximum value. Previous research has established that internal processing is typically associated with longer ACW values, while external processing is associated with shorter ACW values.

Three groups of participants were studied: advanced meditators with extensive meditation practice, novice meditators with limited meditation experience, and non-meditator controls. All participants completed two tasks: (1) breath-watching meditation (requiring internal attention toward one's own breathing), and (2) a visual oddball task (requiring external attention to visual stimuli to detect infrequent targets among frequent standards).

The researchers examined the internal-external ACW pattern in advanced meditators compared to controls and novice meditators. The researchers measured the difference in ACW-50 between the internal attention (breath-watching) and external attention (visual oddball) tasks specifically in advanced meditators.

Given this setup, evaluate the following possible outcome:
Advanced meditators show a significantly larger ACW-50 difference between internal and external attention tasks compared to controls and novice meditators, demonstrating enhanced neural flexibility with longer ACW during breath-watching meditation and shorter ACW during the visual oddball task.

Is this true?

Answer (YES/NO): NO